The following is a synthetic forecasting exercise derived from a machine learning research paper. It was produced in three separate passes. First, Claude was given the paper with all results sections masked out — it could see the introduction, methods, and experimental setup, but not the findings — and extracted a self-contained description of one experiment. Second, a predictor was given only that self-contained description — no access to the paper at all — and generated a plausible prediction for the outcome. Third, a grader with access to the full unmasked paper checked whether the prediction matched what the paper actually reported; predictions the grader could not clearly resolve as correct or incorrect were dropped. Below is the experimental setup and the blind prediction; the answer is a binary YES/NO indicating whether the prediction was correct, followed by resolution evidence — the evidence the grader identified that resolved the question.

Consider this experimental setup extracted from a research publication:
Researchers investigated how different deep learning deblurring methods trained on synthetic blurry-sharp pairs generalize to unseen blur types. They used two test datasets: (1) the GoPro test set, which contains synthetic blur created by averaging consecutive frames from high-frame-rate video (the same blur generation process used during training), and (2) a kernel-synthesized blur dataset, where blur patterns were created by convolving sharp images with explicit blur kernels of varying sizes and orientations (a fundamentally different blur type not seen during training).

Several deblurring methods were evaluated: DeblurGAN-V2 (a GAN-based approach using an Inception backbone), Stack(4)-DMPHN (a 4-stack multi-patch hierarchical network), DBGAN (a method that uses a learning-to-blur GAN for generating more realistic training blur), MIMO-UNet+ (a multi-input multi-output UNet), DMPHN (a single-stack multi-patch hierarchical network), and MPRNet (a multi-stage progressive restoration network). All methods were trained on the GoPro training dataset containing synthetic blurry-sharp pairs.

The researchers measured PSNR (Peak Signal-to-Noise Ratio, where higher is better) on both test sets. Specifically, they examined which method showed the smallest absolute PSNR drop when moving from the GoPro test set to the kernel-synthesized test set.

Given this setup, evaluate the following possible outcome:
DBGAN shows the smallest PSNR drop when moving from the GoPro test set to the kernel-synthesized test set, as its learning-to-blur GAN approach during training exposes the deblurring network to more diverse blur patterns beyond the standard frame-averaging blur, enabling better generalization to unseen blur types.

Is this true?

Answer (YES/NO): NO